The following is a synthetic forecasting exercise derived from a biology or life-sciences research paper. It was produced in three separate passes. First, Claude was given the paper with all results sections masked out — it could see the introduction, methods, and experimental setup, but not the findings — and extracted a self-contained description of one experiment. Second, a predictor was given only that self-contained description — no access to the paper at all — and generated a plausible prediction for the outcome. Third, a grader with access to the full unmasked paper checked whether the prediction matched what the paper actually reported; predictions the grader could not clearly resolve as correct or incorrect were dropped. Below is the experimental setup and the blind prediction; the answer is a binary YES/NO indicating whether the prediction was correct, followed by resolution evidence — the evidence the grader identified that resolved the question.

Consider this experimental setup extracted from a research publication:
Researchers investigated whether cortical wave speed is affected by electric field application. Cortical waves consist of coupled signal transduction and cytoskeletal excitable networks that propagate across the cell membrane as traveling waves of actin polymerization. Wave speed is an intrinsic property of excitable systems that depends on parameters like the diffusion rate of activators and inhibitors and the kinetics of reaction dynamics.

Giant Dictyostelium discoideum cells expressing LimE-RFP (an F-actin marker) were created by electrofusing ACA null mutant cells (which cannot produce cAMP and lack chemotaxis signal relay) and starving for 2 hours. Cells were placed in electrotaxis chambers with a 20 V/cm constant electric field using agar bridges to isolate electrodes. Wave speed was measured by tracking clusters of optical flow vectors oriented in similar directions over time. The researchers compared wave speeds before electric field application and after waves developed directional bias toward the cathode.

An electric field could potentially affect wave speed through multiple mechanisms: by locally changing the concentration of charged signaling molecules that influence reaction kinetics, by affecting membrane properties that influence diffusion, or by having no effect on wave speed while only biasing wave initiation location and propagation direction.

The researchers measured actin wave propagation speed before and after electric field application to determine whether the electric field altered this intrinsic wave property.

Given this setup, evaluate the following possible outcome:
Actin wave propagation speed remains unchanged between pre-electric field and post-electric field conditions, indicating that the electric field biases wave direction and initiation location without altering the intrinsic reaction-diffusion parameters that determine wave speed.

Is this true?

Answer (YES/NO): NO